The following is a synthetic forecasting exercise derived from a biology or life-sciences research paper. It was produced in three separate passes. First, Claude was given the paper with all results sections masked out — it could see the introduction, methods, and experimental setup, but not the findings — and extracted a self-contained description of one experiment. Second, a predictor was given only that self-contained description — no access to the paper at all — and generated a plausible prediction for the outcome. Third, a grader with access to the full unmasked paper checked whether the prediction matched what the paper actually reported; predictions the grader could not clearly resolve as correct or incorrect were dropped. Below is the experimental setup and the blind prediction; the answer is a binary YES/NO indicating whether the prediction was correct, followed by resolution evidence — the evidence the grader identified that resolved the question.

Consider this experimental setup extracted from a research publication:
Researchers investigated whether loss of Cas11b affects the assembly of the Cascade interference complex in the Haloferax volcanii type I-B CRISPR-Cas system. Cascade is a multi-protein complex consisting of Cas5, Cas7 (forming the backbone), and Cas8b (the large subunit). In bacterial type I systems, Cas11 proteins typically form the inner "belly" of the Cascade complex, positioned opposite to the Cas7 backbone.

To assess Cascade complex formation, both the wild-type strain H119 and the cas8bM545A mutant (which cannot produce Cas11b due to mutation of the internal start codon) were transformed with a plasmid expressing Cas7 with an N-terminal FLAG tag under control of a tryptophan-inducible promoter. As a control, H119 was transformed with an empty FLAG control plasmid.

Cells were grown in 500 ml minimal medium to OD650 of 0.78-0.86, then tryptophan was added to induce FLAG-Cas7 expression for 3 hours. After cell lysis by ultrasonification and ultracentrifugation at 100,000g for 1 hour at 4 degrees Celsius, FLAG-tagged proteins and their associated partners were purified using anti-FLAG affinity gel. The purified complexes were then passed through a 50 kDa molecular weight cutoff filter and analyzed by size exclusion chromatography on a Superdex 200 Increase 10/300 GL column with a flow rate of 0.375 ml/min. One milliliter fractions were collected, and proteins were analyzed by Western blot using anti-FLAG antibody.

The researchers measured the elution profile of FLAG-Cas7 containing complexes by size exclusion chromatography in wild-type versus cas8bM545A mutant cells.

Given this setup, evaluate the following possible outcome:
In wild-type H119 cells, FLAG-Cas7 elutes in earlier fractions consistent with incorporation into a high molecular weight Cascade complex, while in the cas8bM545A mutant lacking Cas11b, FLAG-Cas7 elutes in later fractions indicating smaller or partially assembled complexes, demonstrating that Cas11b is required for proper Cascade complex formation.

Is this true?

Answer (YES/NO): NO